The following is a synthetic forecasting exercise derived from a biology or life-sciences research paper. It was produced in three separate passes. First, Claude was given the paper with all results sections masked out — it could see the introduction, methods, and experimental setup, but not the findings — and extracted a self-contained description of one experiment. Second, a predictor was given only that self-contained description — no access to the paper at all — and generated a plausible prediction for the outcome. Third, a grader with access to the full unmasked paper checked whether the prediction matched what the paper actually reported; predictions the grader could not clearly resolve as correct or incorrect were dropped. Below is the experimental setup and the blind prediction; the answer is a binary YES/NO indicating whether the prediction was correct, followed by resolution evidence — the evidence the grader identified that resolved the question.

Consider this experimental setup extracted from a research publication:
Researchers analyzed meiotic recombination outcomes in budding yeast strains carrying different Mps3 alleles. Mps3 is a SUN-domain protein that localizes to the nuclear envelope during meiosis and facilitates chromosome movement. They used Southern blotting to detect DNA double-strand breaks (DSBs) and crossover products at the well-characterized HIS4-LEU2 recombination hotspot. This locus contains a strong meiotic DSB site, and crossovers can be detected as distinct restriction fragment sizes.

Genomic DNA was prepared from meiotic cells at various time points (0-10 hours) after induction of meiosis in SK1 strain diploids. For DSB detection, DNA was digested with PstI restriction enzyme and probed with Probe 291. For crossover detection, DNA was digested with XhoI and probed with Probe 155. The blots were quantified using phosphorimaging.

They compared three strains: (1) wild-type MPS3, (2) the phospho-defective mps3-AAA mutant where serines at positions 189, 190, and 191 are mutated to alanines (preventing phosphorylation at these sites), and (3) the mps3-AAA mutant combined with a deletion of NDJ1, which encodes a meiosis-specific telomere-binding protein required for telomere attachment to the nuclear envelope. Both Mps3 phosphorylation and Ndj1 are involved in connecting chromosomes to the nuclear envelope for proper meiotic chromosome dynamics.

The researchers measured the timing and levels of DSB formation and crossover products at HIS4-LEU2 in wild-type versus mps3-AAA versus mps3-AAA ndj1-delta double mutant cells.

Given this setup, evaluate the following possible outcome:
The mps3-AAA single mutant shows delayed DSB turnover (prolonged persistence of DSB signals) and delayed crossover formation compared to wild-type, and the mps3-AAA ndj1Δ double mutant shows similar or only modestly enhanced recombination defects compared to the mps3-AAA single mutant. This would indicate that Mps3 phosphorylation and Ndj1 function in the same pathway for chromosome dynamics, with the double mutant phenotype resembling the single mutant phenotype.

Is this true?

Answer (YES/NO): NO